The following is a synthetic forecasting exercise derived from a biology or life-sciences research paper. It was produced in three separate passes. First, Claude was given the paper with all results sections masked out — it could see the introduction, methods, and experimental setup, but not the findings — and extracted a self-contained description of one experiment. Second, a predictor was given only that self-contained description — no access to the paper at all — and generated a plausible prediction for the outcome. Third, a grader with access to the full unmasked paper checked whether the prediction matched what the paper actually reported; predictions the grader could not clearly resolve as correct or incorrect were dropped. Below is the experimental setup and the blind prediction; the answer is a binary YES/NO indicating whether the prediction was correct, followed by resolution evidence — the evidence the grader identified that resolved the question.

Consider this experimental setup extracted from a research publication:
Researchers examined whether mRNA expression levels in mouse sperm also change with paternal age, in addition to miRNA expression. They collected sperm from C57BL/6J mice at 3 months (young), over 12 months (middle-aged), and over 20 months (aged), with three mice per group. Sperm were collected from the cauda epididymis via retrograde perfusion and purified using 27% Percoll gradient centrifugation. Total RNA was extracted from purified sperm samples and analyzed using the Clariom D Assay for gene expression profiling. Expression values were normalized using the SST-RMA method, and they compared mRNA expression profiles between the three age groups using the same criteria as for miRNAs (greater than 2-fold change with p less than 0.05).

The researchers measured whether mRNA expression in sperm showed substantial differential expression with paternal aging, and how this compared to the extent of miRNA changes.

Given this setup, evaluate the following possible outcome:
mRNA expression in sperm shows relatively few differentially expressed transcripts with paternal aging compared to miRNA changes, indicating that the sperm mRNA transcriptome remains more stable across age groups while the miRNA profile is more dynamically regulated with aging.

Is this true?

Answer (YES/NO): YES